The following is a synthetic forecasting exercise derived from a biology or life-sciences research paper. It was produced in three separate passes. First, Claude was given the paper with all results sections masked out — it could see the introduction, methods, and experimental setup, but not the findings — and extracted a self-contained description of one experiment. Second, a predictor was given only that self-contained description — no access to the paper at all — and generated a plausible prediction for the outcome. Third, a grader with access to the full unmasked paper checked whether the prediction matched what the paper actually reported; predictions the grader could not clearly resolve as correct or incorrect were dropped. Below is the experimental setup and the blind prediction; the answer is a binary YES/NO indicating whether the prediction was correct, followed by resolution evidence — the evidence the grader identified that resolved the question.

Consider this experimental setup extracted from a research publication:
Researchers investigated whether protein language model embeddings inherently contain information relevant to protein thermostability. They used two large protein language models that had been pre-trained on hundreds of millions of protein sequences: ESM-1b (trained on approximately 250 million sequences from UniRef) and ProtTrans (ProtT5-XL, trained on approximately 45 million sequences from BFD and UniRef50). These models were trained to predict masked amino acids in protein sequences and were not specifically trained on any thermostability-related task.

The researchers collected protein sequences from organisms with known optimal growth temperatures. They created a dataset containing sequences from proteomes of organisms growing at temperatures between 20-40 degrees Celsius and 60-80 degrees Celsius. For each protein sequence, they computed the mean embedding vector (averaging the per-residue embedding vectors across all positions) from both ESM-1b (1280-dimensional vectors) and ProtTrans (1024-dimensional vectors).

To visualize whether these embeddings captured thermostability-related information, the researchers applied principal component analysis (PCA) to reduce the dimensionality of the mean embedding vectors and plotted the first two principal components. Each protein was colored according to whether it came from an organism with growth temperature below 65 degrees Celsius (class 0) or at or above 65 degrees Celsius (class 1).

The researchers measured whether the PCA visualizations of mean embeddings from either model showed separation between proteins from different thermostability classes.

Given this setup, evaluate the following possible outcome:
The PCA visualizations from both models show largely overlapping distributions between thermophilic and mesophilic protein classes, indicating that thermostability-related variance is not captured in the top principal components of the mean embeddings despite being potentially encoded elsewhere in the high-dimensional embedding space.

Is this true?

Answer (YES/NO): NO